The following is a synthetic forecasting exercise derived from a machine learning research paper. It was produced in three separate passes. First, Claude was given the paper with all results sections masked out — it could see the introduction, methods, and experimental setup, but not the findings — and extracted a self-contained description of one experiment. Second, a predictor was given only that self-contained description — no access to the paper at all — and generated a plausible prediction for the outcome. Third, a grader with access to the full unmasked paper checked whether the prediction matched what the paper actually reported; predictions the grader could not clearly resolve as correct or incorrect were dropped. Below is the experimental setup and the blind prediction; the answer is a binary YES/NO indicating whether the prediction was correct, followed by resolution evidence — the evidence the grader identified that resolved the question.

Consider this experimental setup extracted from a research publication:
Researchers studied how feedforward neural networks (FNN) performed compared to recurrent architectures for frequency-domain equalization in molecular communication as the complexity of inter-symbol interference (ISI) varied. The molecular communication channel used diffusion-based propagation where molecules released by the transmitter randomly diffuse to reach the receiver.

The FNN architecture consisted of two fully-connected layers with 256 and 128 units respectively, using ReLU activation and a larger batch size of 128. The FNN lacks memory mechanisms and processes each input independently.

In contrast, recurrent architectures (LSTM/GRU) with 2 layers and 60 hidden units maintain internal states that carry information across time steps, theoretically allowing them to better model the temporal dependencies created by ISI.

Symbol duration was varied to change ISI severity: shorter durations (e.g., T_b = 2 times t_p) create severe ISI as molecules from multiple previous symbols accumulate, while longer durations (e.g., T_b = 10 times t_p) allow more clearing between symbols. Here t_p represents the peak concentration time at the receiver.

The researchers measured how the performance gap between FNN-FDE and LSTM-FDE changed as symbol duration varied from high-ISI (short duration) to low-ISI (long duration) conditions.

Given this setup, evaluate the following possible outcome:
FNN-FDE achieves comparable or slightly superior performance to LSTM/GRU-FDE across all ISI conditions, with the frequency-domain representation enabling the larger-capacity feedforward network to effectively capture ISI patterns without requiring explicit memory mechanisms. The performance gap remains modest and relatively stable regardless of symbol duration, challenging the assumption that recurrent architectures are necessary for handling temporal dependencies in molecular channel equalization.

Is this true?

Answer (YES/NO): NO